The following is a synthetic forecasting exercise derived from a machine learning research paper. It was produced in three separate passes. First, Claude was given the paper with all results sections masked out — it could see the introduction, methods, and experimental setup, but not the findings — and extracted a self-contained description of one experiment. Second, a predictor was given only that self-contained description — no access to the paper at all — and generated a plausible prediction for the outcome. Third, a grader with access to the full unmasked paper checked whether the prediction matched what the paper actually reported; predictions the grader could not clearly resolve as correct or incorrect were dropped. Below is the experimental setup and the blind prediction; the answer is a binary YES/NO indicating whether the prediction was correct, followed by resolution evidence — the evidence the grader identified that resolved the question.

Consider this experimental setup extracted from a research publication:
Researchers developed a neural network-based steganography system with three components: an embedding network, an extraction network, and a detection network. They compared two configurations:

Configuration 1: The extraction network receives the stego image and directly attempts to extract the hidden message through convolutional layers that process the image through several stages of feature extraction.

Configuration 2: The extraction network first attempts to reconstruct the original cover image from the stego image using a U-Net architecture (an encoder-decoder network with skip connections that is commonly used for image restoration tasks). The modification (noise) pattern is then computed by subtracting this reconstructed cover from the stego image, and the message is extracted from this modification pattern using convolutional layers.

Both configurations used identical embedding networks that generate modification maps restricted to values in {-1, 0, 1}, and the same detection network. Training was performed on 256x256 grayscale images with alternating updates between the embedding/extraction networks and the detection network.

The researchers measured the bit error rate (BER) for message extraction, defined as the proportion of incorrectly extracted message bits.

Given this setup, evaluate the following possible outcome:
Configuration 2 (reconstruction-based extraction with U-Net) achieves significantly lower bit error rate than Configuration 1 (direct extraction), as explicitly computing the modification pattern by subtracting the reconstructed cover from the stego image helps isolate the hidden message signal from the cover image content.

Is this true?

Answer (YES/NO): YES